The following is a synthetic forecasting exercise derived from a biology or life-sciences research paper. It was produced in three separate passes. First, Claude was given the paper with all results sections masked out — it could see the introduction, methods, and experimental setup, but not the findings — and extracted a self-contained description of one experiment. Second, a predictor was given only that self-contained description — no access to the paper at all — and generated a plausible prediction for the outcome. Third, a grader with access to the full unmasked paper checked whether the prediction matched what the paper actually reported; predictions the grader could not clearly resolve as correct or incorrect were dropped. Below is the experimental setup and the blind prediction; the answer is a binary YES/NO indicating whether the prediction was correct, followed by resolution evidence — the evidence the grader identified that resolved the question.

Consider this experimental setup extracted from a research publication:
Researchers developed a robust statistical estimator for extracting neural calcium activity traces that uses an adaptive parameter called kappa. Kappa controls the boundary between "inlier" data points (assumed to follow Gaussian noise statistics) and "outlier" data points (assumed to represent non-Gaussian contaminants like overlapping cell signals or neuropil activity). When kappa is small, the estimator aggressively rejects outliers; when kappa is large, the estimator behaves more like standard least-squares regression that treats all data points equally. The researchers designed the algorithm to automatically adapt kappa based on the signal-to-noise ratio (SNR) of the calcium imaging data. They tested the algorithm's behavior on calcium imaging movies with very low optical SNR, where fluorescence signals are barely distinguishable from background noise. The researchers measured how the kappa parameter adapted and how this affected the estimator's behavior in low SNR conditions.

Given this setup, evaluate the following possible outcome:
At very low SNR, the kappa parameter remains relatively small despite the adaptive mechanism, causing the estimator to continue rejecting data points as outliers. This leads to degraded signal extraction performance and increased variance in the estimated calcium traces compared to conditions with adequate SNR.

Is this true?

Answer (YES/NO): NO